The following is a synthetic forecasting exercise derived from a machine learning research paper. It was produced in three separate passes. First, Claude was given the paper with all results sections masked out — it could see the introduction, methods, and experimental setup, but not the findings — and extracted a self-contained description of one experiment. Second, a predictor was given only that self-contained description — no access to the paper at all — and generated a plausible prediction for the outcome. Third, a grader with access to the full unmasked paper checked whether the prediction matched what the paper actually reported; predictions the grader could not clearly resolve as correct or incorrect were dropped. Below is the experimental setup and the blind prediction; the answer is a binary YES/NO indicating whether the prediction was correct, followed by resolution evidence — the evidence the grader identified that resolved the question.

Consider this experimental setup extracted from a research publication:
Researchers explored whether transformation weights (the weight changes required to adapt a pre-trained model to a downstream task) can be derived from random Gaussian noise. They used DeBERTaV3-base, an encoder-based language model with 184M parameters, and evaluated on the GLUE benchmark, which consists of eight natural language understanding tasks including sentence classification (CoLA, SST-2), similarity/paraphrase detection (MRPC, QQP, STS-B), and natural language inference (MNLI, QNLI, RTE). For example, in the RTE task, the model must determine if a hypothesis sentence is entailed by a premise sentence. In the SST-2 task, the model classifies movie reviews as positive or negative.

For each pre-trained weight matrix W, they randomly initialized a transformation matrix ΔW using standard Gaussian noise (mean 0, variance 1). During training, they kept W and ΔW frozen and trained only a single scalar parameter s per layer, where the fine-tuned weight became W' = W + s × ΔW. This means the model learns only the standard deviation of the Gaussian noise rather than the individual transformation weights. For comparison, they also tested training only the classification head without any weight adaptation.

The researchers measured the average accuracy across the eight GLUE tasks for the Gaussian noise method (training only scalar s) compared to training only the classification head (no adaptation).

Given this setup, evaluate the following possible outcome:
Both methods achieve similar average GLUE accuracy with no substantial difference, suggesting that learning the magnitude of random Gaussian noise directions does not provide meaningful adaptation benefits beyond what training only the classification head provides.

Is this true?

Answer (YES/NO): NO